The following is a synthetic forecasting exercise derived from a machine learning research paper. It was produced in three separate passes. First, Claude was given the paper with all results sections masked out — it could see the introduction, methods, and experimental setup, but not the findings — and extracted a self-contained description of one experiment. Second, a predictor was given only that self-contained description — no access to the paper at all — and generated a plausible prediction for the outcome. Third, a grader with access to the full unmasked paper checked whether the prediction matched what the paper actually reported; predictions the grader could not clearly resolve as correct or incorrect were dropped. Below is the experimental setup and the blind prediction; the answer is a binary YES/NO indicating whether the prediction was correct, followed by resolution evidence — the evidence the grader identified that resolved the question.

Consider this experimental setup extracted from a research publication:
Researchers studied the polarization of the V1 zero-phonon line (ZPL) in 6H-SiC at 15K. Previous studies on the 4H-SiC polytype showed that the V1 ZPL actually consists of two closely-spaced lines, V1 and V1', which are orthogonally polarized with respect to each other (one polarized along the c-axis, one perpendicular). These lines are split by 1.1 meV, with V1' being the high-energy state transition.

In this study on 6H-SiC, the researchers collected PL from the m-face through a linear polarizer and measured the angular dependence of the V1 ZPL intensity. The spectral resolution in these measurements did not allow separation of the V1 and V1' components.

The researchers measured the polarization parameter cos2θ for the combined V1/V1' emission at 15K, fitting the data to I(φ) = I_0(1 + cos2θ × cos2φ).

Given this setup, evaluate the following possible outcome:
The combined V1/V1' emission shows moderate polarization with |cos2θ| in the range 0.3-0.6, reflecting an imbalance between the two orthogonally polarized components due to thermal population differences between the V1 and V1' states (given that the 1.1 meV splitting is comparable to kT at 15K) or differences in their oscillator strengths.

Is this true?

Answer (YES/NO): NO